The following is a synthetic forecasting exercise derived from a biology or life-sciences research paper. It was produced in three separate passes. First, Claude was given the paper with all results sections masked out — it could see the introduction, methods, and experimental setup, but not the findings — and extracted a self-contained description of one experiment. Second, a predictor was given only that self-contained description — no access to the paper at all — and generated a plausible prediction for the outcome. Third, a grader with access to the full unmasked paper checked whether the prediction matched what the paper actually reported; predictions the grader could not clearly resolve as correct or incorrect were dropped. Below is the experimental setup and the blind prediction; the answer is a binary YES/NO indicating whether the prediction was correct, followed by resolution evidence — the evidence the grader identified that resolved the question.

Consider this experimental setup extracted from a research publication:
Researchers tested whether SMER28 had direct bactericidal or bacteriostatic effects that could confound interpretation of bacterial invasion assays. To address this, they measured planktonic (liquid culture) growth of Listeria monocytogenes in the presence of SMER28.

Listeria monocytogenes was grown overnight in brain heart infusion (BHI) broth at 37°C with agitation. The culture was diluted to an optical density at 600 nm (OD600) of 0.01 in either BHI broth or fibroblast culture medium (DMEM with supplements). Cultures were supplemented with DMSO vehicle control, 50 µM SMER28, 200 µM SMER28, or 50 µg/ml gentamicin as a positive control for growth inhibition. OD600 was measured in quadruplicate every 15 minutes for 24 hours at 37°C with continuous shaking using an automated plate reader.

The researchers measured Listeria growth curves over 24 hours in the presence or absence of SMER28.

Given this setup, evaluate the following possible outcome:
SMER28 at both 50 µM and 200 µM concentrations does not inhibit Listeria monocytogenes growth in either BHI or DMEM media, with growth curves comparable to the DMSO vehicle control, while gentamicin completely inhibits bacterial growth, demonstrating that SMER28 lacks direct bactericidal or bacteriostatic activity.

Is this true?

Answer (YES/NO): YES